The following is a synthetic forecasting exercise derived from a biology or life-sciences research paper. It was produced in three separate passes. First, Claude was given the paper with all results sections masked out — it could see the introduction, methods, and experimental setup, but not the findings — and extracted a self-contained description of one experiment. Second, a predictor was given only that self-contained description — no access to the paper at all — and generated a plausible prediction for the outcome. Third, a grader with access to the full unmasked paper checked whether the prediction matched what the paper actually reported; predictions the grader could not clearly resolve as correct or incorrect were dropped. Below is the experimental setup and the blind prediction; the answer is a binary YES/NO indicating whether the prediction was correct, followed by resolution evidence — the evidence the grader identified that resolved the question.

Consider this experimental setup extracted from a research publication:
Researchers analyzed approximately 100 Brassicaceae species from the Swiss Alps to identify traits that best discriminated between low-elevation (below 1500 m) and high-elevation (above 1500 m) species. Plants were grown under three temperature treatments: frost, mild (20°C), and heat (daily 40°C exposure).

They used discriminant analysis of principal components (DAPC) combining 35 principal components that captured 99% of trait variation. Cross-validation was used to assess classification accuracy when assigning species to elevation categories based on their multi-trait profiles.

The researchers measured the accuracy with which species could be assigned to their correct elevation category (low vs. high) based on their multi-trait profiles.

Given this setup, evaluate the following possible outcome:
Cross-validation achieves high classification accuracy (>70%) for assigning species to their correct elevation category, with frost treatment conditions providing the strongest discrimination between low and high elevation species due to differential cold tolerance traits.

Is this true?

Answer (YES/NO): NO